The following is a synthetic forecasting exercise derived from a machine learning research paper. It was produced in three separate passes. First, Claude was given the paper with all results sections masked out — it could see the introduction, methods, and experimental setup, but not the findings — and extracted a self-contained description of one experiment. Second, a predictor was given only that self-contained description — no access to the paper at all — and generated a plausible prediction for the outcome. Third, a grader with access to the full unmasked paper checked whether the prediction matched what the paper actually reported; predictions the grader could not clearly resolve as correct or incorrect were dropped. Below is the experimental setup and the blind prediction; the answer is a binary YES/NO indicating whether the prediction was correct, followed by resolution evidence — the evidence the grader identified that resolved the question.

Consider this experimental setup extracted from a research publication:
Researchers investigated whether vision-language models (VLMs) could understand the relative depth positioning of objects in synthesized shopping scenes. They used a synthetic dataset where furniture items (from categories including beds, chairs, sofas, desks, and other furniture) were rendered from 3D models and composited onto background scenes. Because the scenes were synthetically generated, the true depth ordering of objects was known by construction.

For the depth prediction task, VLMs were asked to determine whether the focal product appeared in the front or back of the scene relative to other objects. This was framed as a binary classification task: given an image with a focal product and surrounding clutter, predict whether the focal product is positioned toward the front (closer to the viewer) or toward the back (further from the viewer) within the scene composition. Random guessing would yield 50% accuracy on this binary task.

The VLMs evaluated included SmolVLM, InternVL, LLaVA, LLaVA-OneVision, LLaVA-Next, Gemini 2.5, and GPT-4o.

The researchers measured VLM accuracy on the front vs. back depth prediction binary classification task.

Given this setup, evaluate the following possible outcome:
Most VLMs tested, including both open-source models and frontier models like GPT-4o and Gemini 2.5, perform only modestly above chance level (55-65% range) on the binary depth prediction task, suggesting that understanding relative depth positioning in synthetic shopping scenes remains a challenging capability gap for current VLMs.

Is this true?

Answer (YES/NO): NO